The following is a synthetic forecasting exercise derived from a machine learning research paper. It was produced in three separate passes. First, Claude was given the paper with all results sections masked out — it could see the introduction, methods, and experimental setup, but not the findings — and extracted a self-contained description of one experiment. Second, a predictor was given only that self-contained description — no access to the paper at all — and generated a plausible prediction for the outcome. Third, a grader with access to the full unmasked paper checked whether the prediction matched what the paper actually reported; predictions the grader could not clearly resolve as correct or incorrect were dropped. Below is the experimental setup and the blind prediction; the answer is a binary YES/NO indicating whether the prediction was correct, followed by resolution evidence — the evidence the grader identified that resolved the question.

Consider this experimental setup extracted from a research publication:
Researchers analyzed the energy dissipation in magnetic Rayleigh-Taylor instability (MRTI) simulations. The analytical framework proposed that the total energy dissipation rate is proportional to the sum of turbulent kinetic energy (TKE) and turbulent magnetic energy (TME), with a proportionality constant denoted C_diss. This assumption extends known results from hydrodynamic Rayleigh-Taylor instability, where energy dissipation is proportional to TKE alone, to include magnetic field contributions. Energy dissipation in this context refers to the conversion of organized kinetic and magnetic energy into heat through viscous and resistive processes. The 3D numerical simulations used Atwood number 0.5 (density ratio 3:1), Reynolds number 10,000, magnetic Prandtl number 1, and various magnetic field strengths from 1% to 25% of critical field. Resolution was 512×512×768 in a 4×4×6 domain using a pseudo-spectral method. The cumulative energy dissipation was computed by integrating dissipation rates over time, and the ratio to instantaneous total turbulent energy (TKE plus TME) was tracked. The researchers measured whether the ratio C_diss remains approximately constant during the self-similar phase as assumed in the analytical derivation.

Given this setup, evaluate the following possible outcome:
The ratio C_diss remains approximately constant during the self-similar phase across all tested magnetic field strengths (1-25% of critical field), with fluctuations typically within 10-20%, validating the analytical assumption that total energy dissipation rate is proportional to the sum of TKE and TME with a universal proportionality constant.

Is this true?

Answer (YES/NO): NO